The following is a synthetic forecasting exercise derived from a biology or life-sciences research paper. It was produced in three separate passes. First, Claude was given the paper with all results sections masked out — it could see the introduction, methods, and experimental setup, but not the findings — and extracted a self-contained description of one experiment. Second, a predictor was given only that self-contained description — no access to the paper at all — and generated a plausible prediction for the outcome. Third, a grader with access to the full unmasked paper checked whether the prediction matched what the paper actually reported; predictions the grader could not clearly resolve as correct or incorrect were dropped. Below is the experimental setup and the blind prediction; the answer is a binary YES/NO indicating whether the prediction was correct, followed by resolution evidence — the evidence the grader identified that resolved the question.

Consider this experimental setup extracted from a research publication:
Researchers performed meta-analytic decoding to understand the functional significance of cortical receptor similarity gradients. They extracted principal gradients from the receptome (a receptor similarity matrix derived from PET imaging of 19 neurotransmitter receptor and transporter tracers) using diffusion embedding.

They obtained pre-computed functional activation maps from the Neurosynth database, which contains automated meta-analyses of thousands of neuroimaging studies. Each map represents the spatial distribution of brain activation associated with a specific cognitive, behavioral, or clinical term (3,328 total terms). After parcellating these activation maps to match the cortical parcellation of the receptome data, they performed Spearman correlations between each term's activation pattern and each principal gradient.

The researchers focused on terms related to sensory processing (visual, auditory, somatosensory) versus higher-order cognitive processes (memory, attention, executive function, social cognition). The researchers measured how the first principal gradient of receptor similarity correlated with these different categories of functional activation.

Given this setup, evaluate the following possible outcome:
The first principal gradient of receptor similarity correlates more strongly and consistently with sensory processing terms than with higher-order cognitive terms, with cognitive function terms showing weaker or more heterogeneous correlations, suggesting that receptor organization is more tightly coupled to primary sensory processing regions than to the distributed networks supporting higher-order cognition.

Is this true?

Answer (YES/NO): NO